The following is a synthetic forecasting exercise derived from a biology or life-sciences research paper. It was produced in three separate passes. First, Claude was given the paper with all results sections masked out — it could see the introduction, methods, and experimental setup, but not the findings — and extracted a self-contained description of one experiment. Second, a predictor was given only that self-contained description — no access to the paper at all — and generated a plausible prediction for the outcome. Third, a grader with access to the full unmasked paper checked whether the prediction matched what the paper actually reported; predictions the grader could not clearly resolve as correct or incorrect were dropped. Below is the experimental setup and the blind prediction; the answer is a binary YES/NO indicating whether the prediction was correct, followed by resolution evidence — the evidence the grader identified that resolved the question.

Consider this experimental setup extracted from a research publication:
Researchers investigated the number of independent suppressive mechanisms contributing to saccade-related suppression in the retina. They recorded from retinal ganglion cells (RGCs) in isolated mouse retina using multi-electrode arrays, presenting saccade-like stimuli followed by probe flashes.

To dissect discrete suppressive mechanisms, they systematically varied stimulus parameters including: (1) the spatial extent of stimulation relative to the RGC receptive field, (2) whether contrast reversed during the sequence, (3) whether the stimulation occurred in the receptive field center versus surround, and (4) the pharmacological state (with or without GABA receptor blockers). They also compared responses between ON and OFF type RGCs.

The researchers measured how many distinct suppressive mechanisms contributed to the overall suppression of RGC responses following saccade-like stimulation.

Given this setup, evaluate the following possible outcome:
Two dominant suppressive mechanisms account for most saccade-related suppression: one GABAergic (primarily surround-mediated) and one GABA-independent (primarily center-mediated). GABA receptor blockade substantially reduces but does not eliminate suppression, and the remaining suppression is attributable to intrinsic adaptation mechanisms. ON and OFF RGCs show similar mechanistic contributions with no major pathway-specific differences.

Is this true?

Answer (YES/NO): NO